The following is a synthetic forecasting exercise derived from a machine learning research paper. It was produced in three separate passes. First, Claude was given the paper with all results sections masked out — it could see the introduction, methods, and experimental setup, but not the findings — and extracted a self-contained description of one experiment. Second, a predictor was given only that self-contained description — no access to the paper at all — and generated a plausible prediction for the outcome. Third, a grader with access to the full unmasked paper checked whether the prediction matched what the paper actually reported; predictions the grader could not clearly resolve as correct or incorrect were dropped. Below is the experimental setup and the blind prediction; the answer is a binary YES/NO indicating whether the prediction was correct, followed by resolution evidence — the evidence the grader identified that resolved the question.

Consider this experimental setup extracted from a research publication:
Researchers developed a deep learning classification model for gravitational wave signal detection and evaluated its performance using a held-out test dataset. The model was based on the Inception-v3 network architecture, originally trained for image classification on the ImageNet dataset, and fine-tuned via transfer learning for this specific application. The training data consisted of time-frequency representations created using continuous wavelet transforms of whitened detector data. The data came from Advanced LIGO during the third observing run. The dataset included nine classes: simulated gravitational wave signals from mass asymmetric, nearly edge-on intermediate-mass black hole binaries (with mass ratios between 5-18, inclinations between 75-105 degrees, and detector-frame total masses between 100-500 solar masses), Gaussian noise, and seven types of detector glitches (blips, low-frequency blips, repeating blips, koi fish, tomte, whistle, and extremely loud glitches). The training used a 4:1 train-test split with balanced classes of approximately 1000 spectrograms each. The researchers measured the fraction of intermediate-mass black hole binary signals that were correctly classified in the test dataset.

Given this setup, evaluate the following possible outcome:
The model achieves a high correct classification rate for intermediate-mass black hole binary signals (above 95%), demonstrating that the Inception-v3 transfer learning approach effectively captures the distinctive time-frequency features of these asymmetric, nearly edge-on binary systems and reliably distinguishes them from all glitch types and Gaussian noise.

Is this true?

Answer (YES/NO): NO